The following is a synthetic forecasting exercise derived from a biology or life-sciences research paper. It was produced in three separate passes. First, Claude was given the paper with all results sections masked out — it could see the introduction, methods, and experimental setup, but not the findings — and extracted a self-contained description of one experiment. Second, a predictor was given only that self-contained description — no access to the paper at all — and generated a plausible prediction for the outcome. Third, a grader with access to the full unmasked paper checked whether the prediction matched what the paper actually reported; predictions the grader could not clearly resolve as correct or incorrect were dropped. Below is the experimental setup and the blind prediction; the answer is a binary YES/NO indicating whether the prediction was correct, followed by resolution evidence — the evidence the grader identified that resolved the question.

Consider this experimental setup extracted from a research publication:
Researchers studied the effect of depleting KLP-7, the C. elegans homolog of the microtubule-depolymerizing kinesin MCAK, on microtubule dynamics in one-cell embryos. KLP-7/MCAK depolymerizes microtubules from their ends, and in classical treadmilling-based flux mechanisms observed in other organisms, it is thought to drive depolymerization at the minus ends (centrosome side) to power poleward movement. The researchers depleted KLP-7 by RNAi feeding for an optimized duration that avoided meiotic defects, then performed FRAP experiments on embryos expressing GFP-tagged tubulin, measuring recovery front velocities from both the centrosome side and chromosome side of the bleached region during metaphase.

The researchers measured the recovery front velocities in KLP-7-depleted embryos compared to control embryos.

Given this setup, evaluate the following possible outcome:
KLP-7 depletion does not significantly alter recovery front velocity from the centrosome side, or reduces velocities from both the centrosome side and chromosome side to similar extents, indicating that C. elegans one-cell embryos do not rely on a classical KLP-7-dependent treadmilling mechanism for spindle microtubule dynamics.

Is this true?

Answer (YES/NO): NO